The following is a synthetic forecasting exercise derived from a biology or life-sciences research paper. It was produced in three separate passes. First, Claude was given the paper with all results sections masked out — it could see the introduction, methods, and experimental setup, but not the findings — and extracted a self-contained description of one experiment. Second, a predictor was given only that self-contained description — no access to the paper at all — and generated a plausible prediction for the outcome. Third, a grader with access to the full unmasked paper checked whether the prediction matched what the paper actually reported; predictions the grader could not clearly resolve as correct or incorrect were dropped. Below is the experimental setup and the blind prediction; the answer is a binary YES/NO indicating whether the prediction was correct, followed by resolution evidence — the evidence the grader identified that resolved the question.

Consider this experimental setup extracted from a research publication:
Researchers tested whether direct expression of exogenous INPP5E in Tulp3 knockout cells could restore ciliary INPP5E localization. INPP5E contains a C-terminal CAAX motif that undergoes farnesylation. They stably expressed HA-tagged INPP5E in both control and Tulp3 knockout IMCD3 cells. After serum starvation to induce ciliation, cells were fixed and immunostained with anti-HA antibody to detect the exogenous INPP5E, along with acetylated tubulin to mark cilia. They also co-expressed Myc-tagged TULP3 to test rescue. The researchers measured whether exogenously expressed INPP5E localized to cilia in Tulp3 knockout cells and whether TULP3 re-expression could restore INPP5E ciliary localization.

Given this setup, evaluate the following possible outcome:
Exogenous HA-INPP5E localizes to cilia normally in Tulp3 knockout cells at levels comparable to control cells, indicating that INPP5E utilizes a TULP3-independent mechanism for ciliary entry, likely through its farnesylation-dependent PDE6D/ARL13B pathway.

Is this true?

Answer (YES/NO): NO